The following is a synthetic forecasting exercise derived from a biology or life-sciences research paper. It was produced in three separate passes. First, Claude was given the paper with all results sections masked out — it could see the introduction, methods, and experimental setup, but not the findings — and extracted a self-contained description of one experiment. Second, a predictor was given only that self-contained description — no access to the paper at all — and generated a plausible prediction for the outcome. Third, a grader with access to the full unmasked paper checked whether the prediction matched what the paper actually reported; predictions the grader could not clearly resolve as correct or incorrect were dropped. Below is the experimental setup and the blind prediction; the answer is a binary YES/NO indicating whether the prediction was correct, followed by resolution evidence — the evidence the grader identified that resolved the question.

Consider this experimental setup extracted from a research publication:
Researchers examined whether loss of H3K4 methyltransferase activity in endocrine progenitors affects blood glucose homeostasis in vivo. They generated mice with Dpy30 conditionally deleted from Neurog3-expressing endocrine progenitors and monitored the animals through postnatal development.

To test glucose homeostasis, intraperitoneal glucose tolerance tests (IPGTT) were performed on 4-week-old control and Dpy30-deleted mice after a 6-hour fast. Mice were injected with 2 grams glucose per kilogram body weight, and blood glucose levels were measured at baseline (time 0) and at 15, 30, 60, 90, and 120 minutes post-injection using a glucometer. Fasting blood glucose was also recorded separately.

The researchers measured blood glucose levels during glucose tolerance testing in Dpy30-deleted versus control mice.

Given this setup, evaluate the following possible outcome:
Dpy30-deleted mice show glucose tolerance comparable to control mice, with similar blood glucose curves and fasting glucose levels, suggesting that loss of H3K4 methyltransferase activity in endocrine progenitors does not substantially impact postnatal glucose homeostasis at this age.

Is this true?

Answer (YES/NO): NO